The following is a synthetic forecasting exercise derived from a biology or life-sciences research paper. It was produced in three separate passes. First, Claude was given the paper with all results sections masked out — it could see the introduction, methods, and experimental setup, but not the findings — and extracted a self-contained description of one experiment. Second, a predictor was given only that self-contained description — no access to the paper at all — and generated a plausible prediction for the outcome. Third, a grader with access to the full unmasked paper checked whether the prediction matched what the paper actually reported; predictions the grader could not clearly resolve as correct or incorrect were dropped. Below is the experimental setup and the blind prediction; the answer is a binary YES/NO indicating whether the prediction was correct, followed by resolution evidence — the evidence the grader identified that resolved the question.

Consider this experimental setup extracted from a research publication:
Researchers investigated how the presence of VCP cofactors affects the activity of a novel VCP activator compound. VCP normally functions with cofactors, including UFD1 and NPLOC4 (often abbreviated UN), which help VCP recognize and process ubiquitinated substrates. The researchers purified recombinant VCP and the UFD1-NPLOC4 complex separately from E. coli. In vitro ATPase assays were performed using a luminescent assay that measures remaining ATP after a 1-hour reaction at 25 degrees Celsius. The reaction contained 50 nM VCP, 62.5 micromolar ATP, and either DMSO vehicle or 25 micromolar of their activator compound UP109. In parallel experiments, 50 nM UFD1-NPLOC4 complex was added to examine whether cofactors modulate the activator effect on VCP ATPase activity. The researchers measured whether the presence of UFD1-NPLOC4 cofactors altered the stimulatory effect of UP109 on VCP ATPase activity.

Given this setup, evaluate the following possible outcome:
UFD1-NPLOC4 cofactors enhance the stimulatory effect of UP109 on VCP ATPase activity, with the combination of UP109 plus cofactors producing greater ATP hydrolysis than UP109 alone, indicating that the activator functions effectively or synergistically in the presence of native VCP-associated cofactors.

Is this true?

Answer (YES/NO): NO